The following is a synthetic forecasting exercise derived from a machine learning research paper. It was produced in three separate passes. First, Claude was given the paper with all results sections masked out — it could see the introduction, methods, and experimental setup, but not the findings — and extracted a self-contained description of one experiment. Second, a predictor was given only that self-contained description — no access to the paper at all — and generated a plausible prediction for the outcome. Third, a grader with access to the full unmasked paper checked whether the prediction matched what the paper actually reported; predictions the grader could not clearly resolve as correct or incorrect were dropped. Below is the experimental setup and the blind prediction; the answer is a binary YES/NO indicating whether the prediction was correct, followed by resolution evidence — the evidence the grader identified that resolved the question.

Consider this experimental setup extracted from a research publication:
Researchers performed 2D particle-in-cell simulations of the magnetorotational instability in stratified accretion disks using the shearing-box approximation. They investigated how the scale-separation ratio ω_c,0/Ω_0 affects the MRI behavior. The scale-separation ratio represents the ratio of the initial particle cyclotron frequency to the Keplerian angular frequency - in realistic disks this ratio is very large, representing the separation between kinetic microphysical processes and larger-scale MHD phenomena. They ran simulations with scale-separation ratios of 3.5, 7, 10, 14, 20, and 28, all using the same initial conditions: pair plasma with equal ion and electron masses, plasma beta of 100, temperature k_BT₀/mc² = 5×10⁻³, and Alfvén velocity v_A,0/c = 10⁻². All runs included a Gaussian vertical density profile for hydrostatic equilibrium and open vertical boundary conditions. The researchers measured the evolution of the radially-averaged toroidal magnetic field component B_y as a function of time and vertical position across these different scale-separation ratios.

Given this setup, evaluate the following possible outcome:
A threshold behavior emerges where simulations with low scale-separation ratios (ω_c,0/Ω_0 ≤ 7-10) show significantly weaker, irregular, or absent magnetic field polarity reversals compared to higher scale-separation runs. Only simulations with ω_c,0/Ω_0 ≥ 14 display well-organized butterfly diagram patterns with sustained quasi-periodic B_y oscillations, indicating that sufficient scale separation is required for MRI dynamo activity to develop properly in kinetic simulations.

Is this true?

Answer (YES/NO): NO